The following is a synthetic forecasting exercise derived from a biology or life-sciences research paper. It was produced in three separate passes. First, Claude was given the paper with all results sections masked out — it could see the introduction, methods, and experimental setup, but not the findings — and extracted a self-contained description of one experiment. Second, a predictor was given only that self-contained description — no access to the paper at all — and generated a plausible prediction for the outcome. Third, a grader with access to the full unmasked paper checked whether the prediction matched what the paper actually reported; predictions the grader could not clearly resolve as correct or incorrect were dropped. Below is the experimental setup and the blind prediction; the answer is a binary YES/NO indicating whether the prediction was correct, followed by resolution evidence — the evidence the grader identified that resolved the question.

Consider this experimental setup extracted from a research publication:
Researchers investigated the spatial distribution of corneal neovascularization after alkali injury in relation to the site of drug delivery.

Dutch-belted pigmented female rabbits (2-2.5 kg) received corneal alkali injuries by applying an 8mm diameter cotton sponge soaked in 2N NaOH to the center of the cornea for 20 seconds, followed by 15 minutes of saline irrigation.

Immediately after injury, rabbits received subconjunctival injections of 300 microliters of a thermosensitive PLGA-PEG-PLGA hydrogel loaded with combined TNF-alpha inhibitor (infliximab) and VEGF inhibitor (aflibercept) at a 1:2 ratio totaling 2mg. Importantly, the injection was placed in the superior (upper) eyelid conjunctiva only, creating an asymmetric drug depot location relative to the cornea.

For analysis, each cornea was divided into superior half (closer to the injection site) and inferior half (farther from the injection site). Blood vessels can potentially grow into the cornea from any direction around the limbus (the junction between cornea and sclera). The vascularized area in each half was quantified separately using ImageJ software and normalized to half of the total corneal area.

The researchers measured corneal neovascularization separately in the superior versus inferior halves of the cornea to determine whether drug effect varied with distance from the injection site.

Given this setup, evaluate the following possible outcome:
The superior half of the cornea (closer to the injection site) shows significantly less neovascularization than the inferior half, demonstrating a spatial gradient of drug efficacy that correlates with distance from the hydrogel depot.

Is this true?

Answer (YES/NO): NO